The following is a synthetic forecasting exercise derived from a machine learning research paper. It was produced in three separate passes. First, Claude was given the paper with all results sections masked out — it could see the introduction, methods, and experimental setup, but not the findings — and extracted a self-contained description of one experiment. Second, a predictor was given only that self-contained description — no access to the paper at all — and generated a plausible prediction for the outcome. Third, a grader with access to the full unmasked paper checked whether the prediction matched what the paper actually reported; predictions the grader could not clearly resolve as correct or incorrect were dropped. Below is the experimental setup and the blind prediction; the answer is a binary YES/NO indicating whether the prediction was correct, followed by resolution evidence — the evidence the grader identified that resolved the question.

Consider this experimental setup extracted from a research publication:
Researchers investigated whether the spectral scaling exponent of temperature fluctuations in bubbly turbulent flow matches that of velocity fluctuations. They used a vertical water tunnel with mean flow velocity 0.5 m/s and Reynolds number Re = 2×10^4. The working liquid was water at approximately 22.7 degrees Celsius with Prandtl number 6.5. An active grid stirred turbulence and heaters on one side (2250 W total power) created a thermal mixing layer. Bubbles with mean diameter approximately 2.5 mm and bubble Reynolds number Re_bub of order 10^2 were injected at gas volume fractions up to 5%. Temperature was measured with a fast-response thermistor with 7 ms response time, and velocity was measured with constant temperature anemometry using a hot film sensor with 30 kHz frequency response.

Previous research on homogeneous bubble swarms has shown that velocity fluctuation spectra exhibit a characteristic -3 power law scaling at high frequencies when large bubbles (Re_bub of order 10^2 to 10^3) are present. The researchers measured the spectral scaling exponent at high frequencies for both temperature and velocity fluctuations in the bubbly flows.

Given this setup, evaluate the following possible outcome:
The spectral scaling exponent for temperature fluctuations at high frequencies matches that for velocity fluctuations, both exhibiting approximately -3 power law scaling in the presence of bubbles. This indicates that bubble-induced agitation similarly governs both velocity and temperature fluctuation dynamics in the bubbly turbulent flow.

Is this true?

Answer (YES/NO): NO